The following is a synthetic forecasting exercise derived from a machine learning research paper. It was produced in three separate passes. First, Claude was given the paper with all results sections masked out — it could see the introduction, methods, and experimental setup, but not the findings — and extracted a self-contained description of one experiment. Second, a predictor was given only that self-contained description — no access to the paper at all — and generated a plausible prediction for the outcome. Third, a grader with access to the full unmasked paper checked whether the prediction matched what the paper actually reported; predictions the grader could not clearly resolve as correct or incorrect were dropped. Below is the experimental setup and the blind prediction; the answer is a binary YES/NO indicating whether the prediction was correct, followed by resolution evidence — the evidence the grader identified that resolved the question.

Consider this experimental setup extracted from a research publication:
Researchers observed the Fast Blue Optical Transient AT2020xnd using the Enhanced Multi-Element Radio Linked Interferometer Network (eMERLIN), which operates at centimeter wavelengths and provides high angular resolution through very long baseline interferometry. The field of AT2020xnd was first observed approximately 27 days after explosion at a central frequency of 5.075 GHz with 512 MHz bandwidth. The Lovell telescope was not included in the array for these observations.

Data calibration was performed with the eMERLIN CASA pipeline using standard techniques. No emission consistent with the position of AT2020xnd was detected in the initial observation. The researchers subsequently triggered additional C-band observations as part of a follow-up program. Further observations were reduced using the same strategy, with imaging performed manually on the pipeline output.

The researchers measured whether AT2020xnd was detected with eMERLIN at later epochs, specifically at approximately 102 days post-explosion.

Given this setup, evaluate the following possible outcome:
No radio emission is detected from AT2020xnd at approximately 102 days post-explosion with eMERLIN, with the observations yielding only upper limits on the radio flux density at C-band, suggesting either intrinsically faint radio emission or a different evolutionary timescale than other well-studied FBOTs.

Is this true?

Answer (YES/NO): NO